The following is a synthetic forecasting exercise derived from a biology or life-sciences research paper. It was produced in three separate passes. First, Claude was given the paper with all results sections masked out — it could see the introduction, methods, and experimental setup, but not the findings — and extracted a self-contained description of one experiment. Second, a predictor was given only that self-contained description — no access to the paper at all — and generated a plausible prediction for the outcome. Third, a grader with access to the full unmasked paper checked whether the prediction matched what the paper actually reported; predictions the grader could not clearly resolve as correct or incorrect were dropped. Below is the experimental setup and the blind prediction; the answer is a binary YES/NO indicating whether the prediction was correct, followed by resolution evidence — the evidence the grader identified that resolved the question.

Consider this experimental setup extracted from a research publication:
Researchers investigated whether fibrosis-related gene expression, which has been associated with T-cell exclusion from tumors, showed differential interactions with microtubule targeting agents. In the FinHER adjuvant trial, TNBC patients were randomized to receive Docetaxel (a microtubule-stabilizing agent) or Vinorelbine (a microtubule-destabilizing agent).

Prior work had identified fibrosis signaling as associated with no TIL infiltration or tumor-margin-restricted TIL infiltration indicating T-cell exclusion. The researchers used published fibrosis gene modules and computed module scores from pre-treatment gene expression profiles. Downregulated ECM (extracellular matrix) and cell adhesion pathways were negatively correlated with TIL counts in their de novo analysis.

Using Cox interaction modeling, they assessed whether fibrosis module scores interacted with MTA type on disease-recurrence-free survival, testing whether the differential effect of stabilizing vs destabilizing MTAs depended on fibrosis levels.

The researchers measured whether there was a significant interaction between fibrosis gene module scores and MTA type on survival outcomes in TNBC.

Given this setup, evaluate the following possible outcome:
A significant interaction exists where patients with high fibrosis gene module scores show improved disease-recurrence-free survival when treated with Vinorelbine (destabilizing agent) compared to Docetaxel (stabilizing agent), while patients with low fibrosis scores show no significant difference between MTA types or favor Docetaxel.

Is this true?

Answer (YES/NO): NO